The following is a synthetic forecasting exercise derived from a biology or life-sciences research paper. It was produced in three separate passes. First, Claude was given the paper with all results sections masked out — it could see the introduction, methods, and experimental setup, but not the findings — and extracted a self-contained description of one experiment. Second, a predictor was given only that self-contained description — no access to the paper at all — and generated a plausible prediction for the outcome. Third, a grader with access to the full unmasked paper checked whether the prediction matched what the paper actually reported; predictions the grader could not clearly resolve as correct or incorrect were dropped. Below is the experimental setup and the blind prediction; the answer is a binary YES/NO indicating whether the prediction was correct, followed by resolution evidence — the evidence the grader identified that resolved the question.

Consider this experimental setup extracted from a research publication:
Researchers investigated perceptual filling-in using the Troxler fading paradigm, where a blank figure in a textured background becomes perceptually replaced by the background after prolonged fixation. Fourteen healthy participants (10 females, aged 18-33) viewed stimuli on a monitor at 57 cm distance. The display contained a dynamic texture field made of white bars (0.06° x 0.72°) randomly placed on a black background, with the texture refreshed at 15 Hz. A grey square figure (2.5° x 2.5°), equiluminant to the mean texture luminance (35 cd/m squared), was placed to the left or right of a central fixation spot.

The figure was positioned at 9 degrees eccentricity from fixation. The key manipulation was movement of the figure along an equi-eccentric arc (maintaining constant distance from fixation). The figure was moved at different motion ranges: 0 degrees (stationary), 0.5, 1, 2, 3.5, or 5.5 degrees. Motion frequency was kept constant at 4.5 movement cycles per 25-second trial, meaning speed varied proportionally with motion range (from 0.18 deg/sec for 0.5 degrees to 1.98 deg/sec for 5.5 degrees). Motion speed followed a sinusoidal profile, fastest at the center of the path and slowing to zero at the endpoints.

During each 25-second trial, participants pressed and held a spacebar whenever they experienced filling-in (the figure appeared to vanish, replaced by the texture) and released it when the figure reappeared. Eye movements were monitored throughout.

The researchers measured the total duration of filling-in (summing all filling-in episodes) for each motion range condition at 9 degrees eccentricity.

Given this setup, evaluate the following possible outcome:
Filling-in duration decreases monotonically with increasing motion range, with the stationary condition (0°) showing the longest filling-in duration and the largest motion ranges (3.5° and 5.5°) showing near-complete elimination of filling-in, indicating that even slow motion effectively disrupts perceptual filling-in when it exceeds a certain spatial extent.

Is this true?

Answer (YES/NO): NO